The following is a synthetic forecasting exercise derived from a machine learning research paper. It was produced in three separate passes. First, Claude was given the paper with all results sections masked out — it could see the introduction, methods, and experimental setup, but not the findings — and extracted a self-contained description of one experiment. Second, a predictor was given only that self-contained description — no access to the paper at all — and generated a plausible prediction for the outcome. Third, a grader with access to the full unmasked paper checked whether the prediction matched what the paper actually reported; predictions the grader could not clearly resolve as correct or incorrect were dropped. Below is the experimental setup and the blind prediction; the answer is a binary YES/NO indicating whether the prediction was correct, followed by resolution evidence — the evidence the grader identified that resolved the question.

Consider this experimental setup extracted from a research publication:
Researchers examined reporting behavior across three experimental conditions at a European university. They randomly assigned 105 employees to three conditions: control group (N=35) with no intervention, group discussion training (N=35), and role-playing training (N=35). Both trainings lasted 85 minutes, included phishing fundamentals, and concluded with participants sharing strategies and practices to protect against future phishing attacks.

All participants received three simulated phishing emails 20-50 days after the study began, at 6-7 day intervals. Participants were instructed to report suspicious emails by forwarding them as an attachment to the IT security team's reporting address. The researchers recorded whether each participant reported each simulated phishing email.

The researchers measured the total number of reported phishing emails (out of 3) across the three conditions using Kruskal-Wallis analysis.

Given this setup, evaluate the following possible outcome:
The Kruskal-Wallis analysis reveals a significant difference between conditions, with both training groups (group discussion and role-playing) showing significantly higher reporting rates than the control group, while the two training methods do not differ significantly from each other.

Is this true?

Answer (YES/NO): YES